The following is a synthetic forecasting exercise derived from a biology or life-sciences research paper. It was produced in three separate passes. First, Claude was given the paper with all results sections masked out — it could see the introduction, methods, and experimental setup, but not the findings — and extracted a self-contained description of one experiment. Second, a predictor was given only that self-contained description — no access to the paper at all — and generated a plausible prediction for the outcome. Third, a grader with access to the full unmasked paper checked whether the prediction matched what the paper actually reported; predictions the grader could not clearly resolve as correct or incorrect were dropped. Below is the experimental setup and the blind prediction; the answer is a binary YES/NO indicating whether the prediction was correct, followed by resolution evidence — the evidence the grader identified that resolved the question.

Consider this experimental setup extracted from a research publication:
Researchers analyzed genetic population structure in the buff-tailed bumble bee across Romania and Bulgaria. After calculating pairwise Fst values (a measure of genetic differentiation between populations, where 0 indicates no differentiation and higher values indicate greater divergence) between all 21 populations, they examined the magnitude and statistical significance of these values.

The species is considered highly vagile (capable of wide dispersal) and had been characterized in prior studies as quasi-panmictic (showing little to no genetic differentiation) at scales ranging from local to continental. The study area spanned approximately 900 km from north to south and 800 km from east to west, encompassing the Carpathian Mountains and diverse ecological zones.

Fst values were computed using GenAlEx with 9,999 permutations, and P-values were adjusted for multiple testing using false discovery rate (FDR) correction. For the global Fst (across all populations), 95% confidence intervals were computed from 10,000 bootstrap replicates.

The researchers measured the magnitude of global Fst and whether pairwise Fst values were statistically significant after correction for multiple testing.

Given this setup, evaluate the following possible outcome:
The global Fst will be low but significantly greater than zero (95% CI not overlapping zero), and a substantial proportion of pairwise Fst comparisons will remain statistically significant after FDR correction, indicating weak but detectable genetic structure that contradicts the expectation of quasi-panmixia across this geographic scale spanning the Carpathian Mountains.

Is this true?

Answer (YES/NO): NO